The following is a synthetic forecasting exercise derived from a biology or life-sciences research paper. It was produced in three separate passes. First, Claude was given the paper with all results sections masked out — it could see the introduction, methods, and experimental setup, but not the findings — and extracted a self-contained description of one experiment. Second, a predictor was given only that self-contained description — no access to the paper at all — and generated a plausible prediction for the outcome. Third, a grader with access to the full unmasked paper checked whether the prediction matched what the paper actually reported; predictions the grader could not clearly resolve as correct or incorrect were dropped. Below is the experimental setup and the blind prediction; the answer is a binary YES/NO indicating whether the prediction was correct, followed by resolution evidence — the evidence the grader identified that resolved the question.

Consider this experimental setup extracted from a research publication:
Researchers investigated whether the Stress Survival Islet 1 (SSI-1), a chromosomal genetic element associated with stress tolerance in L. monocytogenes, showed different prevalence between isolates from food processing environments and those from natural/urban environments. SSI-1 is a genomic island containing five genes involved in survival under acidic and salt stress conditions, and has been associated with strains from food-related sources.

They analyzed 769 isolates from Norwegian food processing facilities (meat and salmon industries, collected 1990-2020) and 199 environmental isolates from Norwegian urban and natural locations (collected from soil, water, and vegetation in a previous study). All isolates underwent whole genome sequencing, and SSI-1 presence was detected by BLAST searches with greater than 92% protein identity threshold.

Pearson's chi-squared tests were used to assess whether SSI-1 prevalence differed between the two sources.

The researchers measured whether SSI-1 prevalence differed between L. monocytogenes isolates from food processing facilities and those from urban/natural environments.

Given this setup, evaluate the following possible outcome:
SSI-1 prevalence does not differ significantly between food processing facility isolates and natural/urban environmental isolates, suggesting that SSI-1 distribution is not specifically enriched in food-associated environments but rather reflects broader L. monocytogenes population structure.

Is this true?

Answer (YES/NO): NO